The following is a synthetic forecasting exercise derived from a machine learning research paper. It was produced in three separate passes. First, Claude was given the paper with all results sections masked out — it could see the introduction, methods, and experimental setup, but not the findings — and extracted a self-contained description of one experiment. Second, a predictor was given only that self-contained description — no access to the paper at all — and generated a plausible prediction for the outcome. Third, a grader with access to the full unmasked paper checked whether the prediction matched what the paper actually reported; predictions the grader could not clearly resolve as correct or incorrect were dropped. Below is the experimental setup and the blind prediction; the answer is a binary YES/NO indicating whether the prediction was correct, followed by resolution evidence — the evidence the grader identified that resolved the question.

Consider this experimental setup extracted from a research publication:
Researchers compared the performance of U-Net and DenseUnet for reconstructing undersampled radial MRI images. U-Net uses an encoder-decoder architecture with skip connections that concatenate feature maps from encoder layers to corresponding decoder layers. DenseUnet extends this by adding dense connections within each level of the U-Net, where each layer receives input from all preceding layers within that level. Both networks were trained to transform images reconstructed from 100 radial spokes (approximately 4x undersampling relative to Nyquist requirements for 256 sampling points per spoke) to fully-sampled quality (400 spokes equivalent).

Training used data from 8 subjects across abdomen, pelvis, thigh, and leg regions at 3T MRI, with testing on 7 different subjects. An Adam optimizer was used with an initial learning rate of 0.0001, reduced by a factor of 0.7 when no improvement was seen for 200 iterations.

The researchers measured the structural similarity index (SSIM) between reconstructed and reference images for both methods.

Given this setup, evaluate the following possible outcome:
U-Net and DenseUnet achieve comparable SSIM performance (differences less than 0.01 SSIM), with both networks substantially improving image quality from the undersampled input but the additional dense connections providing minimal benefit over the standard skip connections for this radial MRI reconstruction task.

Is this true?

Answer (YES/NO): NO